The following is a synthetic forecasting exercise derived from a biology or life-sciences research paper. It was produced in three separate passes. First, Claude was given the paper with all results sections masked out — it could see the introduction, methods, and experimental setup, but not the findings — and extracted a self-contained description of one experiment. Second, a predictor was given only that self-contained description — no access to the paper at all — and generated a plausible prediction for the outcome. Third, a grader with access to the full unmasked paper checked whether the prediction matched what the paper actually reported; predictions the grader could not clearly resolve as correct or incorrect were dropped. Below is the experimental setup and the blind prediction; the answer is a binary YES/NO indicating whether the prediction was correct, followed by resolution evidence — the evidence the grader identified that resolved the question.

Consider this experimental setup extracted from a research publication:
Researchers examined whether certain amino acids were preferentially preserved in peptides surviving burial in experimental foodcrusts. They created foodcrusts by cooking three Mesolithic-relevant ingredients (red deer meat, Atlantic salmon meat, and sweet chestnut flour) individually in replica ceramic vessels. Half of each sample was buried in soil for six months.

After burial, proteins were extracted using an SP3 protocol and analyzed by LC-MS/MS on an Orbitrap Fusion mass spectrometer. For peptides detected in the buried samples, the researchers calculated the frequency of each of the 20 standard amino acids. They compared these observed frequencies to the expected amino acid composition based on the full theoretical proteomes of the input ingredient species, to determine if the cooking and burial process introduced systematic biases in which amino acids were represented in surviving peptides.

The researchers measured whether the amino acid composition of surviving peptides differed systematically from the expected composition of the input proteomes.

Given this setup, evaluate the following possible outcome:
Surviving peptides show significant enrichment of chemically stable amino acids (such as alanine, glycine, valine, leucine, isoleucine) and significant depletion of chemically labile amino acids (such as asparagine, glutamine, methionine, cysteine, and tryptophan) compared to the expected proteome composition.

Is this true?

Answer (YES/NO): NO